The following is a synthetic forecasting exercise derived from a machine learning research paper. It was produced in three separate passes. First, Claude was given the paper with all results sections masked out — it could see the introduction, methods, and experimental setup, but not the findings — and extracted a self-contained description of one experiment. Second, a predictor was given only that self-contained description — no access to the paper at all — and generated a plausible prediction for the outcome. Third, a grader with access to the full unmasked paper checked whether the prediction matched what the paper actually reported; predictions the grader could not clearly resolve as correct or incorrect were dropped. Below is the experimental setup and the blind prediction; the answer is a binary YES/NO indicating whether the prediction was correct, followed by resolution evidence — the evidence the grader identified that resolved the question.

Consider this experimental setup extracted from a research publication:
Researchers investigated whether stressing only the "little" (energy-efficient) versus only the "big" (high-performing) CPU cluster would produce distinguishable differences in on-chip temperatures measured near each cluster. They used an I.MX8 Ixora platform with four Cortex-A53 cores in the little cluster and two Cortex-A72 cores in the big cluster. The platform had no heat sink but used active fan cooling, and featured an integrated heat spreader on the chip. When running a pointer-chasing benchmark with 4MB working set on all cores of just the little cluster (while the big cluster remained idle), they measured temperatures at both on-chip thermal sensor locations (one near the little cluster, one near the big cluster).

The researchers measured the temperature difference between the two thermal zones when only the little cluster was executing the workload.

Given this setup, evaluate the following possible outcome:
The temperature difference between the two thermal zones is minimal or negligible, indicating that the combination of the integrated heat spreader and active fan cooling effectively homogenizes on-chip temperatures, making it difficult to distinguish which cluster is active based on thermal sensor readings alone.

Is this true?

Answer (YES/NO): YES